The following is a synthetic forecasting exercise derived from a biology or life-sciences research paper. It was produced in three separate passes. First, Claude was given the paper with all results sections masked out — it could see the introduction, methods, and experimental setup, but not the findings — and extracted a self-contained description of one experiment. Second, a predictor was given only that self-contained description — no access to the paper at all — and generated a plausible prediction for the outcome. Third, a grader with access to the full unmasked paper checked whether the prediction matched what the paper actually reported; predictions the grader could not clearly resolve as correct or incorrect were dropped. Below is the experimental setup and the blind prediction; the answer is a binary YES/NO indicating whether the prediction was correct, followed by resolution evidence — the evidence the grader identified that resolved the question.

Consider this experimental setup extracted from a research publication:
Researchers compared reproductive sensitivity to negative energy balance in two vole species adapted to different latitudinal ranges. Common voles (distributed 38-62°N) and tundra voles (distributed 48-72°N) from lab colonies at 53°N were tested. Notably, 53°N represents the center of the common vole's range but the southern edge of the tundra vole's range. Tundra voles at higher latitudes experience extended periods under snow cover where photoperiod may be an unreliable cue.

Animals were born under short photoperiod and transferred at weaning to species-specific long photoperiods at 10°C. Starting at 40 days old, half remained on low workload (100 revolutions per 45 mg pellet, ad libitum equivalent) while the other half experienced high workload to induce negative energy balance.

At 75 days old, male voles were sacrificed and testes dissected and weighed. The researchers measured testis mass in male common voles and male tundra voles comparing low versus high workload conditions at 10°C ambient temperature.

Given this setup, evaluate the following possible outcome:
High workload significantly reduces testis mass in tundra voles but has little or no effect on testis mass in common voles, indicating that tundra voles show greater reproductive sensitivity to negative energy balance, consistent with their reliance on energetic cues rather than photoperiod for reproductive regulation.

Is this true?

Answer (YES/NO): NO